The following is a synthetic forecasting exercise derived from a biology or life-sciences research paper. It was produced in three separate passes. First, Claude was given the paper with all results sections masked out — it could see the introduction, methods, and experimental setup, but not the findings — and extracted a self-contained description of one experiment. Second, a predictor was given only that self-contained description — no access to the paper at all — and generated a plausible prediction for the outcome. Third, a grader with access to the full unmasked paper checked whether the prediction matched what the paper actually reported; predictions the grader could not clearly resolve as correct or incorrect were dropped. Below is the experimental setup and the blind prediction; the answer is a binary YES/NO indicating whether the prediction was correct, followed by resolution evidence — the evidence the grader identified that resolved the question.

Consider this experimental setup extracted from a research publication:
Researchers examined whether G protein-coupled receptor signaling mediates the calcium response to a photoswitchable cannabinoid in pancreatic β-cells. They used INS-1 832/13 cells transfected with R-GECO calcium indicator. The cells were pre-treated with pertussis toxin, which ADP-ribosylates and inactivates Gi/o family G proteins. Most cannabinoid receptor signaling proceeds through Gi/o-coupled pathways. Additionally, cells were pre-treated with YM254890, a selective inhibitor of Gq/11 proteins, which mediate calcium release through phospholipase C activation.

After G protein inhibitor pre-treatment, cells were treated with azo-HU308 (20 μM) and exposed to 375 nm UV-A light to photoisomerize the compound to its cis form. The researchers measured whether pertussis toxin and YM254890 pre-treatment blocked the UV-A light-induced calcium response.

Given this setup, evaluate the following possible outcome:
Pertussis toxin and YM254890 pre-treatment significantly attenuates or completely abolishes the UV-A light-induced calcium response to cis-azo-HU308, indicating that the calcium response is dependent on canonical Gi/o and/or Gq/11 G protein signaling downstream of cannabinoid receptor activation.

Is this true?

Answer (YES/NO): NO